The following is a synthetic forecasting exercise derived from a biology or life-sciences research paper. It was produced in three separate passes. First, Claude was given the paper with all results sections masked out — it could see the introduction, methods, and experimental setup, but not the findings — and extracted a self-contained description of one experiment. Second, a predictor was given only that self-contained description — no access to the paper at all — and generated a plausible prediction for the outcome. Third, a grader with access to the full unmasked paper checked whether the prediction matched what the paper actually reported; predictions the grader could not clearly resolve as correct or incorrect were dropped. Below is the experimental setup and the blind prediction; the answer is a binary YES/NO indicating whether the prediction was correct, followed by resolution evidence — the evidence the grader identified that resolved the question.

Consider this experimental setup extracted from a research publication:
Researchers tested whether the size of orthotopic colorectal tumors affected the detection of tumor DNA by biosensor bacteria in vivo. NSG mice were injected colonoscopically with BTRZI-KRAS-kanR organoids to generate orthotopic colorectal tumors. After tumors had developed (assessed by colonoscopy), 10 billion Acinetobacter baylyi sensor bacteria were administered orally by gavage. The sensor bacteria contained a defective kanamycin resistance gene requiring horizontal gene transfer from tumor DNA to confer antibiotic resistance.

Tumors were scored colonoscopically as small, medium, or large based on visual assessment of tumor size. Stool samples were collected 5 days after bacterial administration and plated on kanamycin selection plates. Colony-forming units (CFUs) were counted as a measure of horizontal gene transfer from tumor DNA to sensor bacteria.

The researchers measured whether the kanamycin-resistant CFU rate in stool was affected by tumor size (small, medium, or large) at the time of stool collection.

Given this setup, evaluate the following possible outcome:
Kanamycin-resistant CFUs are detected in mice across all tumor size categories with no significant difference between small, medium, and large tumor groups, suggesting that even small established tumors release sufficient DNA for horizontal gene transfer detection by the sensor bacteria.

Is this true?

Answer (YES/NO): YES